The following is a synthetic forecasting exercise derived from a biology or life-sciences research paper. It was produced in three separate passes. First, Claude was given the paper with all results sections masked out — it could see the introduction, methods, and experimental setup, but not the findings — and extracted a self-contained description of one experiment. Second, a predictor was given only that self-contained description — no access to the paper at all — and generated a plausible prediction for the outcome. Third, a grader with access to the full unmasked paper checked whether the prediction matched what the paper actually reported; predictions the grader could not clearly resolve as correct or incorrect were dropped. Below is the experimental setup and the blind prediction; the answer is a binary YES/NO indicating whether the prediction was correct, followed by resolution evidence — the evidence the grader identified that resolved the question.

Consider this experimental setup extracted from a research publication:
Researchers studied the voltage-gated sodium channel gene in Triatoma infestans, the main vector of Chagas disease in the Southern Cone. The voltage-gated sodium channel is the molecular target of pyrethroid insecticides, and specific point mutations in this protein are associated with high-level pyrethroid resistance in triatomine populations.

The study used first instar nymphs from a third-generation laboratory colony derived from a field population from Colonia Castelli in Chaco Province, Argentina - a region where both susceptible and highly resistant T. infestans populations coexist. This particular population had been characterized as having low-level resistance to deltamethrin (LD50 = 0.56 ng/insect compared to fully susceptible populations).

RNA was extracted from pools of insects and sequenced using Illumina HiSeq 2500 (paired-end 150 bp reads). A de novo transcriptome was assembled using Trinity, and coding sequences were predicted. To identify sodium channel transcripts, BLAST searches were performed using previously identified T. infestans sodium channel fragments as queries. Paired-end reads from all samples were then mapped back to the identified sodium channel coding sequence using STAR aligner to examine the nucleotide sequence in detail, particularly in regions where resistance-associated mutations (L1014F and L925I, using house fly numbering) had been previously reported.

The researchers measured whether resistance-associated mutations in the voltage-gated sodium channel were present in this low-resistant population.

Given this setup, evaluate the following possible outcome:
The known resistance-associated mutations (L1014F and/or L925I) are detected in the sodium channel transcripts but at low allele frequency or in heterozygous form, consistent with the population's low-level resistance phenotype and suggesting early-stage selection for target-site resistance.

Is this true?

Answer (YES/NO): NO